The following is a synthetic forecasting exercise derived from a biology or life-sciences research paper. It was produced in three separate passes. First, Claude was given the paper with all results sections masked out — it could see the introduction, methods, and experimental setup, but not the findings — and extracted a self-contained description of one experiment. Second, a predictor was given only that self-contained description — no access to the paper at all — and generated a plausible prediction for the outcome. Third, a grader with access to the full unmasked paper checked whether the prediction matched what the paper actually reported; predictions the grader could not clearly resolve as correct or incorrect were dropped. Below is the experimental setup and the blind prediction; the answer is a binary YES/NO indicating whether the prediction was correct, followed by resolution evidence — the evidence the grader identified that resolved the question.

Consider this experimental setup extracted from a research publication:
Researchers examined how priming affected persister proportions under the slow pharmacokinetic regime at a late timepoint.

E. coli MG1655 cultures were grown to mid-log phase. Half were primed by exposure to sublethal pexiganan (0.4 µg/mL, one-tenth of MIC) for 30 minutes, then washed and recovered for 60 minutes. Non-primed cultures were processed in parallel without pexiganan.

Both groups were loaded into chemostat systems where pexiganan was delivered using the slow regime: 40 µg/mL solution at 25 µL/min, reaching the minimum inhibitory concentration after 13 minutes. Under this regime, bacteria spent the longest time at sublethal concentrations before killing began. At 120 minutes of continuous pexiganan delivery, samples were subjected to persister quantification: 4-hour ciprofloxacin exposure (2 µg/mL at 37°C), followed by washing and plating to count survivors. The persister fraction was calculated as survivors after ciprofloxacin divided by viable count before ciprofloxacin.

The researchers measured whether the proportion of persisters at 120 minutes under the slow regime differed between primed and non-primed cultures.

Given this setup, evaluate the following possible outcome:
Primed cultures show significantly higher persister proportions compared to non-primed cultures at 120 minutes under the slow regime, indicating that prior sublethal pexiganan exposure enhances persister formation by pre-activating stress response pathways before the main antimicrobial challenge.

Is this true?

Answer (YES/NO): NO